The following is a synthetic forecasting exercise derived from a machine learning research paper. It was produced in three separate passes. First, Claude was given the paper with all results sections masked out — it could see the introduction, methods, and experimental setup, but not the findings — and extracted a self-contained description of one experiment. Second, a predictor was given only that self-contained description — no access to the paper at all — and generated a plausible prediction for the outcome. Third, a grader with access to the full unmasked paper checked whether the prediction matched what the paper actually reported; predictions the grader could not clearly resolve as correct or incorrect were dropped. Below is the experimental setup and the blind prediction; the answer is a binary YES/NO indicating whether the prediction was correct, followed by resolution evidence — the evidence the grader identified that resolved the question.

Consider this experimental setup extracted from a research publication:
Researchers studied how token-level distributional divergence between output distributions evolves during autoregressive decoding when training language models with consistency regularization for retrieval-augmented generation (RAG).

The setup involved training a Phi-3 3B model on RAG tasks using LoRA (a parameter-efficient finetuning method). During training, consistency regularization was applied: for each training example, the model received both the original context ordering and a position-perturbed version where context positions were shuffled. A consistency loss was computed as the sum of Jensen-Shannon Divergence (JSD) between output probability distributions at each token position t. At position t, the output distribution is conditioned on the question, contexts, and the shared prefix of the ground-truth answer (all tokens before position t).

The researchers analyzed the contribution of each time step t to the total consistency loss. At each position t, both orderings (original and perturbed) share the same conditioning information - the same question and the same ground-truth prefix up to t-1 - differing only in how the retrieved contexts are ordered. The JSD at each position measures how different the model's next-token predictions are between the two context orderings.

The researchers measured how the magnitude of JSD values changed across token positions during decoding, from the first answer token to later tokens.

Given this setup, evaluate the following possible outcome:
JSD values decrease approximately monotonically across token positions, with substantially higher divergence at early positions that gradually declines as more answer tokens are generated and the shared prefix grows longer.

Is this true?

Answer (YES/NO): YES